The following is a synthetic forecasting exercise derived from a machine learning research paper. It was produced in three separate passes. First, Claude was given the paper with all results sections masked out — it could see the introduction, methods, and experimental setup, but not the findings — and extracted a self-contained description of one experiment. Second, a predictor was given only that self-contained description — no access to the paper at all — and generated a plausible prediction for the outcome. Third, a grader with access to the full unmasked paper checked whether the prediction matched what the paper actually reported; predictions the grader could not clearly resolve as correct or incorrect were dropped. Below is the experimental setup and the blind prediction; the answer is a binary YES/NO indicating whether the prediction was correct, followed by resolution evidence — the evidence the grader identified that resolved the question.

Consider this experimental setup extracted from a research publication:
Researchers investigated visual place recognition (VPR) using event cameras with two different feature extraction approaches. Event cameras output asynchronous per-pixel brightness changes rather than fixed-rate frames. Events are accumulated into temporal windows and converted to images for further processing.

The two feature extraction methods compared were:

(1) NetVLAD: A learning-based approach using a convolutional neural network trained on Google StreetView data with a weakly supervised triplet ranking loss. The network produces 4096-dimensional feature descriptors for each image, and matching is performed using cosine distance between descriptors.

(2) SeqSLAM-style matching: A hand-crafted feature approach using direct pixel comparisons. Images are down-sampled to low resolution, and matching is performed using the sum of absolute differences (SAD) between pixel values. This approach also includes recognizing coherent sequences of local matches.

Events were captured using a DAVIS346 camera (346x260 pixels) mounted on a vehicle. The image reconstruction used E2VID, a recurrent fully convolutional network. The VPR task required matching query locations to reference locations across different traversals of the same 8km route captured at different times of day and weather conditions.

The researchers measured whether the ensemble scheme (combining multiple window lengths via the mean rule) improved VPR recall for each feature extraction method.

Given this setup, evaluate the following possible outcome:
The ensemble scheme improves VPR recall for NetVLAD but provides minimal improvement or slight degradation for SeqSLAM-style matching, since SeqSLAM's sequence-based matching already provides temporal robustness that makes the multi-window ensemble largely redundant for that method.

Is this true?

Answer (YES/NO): NO